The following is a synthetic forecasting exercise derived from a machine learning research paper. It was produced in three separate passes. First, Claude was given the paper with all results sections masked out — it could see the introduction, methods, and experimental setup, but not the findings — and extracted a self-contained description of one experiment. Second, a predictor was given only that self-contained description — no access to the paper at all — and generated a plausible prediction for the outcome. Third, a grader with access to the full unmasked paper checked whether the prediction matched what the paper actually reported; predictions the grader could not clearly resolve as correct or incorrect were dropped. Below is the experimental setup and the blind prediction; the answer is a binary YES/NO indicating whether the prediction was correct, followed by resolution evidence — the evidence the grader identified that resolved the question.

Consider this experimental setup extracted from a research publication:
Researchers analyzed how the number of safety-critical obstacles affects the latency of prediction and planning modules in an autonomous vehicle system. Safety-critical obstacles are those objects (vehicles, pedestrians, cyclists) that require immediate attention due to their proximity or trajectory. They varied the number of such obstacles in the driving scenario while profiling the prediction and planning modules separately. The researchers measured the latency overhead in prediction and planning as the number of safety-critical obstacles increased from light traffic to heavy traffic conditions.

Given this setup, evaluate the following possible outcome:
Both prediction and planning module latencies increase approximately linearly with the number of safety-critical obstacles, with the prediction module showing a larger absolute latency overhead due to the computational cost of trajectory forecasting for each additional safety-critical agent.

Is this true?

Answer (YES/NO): NO